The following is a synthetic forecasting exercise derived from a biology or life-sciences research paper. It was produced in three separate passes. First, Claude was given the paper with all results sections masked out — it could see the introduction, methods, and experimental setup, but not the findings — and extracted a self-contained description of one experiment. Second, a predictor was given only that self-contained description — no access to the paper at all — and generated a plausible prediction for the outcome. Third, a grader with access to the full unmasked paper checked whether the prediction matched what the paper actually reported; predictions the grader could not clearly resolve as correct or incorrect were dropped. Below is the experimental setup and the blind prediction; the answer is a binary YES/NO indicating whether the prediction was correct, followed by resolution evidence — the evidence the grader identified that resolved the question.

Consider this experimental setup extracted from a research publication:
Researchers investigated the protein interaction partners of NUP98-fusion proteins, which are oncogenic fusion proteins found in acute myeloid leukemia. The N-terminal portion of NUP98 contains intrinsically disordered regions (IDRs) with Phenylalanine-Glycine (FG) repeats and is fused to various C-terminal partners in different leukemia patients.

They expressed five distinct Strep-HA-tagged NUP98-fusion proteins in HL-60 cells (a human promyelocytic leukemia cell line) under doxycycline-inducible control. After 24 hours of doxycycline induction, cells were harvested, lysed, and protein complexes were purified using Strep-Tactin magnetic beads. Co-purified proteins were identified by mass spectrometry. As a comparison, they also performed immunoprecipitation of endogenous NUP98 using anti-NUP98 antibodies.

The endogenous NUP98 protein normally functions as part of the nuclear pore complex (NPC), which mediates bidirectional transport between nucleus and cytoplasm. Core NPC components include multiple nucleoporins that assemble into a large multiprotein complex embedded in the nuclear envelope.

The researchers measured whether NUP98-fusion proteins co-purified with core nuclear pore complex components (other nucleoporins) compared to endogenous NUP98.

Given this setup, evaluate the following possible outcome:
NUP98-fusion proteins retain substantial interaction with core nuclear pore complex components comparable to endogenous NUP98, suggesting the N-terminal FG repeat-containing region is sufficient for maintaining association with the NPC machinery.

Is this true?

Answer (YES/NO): NO